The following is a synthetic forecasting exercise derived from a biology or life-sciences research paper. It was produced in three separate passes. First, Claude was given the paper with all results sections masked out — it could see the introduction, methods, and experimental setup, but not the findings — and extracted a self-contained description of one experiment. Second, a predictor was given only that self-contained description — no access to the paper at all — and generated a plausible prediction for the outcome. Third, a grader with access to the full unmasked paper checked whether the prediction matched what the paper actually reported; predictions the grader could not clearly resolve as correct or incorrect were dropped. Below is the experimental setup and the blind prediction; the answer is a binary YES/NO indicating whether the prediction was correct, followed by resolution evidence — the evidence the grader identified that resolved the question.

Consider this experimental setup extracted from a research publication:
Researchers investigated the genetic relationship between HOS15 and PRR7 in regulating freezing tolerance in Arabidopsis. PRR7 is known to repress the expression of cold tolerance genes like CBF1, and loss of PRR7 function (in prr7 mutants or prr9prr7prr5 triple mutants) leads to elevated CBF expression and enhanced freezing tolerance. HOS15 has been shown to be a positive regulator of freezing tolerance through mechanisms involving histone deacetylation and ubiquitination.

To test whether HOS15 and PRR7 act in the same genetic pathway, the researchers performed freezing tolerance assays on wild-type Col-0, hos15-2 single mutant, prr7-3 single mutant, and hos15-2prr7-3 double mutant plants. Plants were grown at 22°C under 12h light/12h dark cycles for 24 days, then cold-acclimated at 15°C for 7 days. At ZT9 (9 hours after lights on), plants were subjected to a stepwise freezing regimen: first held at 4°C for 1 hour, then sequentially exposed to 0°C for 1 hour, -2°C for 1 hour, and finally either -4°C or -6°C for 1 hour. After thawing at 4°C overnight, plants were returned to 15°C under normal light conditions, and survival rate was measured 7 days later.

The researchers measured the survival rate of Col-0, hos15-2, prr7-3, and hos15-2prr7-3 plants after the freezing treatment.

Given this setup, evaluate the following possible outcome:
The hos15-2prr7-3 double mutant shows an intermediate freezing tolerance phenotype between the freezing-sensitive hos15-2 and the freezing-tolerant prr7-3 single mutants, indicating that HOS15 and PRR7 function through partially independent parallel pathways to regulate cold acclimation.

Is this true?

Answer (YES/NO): NO